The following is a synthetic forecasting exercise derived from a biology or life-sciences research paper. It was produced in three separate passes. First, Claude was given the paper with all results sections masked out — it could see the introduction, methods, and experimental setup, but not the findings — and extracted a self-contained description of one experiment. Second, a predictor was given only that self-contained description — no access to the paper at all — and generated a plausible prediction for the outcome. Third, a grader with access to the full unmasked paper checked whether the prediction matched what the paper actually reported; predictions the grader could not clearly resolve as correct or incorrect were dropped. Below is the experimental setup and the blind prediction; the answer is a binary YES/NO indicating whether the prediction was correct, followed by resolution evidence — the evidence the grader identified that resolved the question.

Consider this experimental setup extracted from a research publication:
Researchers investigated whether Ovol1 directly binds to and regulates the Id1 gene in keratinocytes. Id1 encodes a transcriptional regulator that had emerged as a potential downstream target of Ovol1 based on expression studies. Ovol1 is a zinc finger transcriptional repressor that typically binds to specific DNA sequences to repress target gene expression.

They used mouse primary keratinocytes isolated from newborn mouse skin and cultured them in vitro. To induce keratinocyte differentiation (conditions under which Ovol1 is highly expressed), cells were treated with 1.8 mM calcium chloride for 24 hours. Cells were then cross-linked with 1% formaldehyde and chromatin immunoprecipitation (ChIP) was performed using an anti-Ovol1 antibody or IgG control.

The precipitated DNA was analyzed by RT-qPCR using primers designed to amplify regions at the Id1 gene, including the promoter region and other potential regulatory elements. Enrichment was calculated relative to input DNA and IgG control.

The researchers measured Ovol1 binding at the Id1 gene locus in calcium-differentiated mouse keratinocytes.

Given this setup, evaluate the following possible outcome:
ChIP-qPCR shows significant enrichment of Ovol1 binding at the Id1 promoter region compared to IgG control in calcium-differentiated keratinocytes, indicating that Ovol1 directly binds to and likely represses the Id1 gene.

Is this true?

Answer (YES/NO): NO